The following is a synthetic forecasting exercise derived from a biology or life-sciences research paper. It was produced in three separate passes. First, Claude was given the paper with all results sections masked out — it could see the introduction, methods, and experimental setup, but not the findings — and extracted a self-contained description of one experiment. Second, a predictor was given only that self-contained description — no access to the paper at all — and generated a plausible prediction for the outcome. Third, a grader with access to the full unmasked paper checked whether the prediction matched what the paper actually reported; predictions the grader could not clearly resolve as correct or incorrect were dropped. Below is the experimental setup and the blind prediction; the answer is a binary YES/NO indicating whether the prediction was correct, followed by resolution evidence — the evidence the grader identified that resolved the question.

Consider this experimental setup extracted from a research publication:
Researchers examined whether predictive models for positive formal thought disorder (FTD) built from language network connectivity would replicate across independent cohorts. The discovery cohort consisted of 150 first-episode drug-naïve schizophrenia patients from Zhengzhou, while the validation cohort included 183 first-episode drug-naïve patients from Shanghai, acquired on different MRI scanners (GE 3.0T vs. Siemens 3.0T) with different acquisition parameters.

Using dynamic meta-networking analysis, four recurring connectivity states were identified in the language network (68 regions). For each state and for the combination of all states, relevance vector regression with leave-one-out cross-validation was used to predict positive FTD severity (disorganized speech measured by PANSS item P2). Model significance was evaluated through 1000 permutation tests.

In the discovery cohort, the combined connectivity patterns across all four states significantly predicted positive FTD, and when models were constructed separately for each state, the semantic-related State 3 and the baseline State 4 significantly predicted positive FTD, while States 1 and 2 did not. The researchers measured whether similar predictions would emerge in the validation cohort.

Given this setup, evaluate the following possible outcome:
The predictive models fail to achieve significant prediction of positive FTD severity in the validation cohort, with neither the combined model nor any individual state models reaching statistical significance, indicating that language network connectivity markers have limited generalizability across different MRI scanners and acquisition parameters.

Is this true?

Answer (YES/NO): NO